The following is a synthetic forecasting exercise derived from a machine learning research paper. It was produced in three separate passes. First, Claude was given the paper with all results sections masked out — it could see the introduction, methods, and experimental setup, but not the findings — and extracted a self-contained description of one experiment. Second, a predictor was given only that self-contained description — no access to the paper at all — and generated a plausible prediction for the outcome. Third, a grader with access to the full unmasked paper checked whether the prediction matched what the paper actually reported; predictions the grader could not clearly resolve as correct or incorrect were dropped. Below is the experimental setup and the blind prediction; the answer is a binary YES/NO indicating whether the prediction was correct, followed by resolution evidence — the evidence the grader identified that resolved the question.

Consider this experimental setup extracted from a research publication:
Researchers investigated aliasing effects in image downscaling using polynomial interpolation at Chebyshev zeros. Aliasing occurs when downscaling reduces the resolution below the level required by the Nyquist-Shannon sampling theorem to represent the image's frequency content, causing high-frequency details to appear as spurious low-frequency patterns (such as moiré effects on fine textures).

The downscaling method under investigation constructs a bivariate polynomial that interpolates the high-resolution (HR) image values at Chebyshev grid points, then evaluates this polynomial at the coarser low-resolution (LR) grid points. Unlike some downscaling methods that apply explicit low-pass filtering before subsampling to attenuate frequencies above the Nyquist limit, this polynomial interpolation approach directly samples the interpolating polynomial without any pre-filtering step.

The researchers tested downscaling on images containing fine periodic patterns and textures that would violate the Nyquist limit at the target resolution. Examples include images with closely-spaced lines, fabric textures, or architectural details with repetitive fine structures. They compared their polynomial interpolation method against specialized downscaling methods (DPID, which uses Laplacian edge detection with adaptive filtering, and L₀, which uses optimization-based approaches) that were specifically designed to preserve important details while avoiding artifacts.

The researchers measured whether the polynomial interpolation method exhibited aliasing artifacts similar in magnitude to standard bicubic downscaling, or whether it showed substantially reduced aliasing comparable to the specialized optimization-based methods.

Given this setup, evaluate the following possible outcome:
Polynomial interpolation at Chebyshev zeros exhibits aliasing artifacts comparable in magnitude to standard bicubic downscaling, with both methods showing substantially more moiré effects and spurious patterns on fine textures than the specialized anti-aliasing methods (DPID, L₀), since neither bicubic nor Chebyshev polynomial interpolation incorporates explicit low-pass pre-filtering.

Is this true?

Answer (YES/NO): NO